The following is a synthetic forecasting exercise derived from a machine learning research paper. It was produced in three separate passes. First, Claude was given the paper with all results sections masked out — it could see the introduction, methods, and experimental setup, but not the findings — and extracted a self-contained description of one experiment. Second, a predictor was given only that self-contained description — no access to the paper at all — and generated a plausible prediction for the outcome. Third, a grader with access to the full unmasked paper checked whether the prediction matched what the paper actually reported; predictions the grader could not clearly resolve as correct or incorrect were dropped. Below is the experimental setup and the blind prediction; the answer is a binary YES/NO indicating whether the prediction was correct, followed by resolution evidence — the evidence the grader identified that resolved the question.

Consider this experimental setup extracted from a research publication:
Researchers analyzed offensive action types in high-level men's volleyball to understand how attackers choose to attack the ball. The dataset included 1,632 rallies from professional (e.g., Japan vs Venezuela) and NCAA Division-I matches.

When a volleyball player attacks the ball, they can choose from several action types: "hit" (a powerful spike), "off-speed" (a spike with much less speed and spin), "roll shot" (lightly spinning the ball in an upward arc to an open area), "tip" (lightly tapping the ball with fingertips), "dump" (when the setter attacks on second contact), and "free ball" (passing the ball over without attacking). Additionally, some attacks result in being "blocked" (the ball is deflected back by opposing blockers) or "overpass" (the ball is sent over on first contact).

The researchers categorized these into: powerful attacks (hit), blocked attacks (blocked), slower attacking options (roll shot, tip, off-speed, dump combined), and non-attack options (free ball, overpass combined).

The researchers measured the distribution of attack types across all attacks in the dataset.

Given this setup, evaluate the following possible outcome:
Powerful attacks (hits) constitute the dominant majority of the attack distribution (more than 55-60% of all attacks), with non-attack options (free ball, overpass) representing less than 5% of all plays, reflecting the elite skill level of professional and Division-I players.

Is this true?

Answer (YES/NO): NO